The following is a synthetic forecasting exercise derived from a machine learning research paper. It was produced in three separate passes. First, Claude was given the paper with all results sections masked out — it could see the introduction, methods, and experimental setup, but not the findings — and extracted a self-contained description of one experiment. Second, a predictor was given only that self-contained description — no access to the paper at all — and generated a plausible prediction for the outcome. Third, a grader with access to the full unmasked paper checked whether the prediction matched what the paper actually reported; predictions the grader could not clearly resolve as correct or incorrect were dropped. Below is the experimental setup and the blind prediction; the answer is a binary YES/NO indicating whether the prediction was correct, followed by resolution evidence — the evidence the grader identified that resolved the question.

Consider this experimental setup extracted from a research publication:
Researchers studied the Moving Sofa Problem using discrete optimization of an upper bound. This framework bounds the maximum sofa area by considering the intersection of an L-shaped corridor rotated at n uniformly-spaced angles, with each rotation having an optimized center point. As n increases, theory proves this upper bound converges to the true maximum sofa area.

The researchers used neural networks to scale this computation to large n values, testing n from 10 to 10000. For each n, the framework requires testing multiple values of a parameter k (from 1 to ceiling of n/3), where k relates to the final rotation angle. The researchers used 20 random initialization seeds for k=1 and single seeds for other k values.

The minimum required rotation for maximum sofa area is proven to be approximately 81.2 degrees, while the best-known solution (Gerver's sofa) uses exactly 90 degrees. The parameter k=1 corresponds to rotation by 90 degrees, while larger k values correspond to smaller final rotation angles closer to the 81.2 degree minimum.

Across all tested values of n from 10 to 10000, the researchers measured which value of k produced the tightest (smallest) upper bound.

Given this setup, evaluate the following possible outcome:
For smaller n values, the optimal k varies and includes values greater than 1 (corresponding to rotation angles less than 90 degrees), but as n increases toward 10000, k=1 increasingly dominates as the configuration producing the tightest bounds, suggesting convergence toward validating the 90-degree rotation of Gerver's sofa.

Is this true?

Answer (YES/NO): NO